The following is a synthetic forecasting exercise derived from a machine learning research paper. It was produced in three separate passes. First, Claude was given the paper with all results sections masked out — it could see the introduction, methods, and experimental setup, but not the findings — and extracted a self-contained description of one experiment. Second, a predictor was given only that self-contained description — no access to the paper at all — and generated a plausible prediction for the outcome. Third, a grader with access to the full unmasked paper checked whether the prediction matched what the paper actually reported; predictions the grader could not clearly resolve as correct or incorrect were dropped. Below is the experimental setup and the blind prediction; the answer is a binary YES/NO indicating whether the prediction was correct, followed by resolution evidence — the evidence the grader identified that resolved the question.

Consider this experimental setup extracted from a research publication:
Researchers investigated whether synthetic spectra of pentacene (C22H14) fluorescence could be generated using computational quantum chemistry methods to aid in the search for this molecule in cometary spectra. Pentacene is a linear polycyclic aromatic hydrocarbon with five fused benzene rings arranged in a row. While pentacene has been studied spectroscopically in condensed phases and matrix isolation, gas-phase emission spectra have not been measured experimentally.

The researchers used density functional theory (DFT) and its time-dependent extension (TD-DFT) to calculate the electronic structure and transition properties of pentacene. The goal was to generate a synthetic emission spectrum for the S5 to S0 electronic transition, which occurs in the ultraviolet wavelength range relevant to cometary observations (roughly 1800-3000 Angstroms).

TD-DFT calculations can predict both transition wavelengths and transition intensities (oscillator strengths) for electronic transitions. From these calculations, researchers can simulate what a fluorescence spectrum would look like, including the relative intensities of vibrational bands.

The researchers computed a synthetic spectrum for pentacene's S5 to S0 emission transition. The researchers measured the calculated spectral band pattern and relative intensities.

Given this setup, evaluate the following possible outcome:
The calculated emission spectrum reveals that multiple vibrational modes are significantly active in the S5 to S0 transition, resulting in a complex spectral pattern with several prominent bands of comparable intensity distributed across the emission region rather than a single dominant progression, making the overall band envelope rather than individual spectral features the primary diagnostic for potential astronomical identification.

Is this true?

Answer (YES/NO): NO